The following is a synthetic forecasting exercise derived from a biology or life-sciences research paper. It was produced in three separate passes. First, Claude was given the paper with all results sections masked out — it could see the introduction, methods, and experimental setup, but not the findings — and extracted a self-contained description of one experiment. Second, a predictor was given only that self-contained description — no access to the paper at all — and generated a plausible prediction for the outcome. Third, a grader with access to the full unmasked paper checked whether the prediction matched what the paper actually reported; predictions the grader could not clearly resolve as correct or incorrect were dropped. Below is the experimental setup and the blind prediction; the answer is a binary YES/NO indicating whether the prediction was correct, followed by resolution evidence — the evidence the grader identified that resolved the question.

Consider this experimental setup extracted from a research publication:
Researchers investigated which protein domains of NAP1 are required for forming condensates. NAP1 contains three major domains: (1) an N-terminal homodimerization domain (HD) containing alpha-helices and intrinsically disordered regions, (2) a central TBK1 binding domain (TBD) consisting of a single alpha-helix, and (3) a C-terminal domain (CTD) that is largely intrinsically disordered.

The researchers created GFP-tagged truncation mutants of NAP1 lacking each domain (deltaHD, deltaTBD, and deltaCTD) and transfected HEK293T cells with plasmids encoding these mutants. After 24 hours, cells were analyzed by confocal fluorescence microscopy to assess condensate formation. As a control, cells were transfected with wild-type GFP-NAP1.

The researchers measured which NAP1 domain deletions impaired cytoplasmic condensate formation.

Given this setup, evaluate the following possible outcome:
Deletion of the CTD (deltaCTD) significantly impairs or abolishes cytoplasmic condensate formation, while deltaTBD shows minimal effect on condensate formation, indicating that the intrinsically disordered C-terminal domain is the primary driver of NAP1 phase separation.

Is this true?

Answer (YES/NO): NO